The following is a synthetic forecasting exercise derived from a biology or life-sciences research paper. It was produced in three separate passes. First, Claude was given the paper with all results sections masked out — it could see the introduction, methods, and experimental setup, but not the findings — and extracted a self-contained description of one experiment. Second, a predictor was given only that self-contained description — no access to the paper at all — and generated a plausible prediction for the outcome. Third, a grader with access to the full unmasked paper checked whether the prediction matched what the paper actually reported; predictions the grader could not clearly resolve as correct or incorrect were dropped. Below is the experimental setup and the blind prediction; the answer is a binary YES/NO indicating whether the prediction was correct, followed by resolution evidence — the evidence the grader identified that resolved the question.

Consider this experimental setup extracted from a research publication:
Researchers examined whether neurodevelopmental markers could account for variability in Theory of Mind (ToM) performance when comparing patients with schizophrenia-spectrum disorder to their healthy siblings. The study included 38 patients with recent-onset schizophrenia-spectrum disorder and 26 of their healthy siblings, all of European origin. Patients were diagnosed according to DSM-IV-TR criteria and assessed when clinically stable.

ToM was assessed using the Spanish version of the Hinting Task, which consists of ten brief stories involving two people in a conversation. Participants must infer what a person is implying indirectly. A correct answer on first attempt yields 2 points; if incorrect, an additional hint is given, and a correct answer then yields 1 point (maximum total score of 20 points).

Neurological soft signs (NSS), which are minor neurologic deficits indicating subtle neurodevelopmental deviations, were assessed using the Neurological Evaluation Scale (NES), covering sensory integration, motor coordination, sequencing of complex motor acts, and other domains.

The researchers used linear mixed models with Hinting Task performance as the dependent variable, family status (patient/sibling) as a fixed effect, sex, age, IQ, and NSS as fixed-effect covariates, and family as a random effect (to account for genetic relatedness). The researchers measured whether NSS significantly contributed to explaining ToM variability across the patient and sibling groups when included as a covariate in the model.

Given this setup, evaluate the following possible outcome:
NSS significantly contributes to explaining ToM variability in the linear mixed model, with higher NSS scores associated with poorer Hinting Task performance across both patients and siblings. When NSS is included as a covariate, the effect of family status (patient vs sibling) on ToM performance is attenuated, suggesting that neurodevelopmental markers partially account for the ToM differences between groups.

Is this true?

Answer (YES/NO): NO